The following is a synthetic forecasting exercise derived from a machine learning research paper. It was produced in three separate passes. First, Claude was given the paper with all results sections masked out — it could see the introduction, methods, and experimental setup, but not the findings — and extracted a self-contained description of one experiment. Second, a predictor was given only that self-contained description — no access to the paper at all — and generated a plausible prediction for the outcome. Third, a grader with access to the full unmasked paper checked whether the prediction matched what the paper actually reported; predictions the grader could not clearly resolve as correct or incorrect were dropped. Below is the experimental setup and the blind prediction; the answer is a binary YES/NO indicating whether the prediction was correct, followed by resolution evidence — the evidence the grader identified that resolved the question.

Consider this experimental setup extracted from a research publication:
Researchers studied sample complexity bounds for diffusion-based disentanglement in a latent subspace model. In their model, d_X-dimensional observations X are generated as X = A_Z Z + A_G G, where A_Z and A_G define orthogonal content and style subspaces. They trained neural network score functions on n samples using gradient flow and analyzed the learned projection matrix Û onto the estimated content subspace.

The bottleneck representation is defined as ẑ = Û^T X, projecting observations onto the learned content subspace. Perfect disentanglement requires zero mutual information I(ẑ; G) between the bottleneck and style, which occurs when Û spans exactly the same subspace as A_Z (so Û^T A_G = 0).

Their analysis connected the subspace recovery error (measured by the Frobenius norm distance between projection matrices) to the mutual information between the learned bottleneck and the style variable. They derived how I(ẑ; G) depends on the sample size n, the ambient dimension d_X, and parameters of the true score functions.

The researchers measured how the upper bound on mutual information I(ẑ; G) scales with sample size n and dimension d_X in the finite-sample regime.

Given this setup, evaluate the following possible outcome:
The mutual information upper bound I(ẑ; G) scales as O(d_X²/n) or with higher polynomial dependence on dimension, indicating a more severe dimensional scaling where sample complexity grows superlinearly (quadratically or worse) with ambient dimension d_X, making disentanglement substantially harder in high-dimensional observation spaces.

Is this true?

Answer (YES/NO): NO